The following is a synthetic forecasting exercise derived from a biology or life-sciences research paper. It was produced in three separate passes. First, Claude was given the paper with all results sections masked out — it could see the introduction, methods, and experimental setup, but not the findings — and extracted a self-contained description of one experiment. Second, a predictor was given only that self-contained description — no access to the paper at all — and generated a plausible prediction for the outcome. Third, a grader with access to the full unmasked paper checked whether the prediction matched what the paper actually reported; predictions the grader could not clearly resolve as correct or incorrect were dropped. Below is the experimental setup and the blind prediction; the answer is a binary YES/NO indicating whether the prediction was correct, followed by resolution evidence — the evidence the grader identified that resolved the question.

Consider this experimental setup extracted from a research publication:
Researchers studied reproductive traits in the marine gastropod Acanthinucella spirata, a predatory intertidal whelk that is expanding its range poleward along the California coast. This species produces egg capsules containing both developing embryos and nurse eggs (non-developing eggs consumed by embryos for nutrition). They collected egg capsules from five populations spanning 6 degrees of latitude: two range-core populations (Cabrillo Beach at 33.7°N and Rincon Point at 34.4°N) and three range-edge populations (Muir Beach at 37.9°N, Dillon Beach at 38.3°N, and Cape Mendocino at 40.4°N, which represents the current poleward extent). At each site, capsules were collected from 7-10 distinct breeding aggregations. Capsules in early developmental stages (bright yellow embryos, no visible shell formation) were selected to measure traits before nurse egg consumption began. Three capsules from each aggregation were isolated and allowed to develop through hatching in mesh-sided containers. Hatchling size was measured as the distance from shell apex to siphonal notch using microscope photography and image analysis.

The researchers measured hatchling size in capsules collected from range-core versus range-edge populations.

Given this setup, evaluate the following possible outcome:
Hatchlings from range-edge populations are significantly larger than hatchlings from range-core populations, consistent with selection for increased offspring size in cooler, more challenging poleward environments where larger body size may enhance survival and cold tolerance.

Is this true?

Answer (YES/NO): NO